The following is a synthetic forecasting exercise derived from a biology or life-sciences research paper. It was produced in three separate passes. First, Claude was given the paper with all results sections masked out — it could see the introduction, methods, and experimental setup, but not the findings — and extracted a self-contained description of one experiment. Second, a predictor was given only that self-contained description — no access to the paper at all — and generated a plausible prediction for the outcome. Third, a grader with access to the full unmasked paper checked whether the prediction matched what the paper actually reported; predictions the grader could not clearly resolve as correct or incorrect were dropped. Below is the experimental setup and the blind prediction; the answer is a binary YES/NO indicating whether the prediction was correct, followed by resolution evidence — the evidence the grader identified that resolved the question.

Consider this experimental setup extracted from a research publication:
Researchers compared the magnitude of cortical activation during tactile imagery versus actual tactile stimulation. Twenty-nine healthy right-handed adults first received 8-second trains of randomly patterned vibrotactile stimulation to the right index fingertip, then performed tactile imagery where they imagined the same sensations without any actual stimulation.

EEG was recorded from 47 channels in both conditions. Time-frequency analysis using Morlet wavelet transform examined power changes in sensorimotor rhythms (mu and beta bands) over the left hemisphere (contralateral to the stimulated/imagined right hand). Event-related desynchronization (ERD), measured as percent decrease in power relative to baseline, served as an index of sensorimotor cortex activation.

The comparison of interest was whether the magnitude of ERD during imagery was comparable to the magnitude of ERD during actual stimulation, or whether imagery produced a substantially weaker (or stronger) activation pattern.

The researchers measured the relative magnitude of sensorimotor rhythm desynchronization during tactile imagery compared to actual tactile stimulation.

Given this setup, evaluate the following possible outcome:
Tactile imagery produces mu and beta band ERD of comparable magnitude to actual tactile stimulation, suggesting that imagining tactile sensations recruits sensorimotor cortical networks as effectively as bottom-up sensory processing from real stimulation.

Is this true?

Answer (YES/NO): NO